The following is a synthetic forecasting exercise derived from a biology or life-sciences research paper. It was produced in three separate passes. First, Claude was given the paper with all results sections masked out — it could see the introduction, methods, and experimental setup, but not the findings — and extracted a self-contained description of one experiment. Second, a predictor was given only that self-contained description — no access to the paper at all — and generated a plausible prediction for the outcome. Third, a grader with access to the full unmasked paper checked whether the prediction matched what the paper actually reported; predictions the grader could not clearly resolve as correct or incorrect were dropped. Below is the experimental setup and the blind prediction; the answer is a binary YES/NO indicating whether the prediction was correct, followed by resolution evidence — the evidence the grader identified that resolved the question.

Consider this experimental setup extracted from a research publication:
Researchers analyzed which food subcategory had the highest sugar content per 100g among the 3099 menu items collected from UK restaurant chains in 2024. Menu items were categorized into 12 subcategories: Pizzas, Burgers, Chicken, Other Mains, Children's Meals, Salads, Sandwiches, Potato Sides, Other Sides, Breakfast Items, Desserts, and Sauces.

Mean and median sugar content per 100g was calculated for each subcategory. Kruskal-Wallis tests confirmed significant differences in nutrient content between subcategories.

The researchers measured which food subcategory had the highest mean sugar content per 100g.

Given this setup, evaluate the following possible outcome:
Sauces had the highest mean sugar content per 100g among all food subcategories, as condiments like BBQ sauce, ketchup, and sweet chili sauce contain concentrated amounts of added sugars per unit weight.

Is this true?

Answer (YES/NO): NO